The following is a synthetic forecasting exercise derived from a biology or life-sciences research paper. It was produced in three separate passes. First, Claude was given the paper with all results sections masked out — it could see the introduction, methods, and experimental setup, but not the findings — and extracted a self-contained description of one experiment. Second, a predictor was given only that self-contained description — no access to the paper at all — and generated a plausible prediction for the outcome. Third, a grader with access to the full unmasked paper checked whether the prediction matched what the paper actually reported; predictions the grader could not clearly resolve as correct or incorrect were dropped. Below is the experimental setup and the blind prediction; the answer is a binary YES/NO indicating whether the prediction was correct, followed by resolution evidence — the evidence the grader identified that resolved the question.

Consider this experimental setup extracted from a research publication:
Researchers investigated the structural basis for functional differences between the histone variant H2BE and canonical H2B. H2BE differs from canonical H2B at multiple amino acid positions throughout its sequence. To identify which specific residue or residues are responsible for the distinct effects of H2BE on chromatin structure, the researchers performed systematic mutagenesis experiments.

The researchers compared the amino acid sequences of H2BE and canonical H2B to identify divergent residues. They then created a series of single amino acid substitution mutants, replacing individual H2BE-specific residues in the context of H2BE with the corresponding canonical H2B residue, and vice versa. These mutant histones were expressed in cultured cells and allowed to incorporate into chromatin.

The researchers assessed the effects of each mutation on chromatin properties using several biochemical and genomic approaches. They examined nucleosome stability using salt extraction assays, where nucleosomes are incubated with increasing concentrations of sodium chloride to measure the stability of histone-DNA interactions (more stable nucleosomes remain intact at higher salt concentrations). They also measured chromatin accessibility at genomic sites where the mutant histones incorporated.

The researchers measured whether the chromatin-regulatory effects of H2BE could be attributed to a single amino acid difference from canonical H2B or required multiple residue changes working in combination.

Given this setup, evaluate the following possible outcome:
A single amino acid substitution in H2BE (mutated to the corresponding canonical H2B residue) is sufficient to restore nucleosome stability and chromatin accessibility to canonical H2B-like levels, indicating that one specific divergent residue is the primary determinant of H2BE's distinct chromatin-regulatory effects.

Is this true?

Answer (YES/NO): NO